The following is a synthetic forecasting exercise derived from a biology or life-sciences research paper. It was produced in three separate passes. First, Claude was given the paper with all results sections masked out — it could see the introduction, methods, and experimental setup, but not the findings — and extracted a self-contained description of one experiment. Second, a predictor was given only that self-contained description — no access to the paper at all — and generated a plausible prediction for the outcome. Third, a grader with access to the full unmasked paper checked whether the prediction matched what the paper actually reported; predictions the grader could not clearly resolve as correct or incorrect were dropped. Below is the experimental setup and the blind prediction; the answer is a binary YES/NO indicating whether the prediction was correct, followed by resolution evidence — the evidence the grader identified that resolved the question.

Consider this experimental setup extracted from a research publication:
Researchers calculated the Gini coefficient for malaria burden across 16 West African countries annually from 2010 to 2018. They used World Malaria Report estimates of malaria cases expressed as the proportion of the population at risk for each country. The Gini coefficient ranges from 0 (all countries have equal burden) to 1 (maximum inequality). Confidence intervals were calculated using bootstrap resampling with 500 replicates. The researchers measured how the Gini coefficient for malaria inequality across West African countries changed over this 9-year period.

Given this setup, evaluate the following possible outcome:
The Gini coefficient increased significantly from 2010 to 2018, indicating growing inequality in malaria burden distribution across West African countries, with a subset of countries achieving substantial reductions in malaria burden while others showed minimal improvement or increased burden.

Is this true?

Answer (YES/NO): NO